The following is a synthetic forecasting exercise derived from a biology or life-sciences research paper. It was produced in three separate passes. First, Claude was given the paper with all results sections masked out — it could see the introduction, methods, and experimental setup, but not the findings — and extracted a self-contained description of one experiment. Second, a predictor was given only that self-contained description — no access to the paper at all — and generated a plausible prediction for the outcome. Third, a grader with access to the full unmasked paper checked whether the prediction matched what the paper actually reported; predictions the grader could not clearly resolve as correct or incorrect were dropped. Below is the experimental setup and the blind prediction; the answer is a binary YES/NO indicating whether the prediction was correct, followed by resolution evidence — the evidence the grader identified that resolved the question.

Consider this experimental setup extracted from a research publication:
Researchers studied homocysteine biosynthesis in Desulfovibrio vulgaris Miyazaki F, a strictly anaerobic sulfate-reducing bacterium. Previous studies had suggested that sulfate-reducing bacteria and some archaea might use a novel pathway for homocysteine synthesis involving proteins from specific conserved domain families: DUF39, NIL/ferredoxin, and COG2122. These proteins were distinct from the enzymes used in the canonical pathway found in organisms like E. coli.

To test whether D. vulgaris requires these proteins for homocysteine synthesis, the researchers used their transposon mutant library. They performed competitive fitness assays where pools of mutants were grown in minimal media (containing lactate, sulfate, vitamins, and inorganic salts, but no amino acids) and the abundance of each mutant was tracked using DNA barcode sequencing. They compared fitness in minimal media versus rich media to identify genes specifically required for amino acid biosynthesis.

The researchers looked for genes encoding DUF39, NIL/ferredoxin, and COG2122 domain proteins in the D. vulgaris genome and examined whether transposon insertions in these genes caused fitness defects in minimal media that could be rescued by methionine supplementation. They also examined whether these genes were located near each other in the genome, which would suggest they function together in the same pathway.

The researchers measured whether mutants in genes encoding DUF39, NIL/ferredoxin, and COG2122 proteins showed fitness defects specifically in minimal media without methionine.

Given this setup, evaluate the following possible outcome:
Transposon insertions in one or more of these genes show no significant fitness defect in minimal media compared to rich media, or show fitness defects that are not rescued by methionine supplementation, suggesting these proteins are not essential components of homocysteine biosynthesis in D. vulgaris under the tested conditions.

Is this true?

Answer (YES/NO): NO